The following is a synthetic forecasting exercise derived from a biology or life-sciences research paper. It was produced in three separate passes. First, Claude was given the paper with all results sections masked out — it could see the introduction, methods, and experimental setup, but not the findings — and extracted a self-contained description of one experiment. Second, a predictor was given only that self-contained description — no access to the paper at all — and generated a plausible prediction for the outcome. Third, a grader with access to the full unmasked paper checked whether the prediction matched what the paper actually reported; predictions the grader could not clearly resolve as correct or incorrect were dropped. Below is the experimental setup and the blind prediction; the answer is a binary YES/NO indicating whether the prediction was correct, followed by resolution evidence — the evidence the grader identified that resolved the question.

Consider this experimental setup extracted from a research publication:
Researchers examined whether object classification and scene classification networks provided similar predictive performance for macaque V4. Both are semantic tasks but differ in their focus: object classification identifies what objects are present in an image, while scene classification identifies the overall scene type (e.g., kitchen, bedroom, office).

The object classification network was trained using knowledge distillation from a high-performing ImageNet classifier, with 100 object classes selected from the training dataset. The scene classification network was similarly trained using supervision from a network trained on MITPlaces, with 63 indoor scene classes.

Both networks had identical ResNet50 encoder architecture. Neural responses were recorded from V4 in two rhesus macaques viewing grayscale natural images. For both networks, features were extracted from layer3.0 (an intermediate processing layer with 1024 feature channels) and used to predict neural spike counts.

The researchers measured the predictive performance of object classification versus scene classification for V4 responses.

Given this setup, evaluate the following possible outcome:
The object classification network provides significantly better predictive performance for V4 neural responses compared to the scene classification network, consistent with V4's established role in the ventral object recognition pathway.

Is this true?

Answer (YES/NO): NO